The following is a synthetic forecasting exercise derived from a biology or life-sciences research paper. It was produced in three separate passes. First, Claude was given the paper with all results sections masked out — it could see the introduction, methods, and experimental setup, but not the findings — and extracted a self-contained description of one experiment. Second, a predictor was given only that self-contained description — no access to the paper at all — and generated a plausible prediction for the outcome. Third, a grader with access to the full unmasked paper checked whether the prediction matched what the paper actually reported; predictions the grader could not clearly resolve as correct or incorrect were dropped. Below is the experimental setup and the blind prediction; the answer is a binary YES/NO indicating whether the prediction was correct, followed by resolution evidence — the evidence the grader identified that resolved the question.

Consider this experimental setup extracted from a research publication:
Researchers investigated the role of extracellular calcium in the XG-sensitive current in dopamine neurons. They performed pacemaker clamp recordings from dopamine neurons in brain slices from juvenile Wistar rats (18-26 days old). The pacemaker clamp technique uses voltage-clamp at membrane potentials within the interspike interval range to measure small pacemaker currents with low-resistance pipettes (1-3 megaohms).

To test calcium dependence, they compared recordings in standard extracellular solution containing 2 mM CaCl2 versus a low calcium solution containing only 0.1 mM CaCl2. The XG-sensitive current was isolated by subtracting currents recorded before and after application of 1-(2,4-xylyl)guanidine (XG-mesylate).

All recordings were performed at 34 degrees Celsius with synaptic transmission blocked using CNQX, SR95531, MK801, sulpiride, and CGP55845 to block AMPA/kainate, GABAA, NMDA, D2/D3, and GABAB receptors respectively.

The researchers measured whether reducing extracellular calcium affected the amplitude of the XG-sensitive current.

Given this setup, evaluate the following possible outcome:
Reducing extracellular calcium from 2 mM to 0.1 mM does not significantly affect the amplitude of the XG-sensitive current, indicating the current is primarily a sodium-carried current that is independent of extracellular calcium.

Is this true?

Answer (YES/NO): NO